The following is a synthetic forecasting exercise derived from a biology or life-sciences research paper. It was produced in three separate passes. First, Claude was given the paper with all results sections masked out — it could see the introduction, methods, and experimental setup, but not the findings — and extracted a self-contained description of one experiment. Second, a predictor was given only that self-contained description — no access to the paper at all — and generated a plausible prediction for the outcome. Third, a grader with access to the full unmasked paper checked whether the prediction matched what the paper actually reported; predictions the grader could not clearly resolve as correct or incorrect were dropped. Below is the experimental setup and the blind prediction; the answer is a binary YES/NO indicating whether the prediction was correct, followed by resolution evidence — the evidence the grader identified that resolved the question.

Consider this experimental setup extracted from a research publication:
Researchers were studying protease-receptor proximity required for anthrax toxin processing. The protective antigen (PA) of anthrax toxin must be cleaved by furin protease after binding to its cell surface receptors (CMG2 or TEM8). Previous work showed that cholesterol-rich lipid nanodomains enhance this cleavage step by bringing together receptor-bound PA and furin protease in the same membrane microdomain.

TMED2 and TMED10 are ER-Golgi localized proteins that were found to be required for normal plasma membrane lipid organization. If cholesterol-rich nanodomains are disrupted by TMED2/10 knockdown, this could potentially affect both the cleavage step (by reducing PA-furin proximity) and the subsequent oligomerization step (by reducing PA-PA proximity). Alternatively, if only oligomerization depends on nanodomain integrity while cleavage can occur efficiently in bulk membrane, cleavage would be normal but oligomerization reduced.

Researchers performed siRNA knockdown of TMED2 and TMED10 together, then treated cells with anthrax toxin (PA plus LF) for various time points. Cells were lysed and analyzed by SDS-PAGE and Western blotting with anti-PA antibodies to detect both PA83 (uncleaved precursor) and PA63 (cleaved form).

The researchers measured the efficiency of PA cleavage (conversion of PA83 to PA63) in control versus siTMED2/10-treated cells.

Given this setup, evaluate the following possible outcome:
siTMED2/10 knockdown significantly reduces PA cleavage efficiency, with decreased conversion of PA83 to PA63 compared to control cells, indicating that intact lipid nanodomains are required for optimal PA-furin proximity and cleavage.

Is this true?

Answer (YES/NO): NO